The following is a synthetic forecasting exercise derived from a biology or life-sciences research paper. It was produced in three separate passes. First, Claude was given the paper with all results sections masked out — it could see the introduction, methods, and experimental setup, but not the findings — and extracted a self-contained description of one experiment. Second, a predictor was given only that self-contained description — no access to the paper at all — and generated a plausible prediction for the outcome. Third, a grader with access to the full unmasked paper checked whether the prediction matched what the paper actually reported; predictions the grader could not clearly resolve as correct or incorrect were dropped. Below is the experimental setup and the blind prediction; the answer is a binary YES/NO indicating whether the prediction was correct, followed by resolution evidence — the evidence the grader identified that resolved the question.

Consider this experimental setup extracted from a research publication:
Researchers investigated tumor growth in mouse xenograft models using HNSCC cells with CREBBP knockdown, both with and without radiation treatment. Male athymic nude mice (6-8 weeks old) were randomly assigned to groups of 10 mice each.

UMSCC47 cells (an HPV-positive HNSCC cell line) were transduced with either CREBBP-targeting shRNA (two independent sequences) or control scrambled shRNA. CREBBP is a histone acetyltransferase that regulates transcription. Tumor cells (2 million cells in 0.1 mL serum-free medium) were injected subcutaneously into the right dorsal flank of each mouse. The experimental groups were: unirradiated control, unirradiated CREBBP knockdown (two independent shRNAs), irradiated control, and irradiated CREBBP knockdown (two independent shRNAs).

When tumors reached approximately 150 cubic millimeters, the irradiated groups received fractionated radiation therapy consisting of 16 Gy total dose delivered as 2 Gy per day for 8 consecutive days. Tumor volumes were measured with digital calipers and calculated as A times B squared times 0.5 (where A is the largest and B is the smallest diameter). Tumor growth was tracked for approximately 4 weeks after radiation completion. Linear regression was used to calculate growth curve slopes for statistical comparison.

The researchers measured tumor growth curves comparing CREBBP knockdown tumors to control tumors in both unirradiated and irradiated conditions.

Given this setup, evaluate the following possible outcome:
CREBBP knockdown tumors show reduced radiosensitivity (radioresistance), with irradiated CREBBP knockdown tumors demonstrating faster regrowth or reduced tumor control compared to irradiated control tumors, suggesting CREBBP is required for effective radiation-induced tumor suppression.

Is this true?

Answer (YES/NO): NO